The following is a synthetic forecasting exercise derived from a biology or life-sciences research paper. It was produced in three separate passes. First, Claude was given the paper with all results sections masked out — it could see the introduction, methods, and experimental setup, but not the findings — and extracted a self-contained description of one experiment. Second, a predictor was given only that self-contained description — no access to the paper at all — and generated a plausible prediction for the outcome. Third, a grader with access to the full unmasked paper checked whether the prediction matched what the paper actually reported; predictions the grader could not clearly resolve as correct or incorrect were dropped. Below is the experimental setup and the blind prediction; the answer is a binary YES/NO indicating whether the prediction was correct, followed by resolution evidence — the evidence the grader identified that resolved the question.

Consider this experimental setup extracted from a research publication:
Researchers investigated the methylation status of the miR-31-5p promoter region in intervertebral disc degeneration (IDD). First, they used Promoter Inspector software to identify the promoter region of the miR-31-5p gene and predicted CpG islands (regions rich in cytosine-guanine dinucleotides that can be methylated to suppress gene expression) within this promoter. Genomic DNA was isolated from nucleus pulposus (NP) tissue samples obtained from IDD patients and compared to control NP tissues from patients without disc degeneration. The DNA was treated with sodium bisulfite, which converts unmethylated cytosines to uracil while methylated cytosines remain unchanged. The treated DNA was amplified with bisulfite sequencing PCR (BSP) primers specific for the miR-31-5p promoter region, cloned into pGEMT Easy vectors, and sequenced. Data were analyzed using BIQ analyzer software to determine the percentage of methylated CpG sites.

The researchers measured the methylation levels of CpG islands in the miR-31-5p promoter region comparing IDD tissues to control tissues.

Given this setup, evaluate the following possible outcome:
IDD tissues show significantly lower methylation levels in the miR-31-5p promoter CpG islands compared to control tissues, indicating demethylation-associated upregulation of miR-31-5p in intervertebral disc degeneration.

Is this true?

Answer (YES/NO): NO